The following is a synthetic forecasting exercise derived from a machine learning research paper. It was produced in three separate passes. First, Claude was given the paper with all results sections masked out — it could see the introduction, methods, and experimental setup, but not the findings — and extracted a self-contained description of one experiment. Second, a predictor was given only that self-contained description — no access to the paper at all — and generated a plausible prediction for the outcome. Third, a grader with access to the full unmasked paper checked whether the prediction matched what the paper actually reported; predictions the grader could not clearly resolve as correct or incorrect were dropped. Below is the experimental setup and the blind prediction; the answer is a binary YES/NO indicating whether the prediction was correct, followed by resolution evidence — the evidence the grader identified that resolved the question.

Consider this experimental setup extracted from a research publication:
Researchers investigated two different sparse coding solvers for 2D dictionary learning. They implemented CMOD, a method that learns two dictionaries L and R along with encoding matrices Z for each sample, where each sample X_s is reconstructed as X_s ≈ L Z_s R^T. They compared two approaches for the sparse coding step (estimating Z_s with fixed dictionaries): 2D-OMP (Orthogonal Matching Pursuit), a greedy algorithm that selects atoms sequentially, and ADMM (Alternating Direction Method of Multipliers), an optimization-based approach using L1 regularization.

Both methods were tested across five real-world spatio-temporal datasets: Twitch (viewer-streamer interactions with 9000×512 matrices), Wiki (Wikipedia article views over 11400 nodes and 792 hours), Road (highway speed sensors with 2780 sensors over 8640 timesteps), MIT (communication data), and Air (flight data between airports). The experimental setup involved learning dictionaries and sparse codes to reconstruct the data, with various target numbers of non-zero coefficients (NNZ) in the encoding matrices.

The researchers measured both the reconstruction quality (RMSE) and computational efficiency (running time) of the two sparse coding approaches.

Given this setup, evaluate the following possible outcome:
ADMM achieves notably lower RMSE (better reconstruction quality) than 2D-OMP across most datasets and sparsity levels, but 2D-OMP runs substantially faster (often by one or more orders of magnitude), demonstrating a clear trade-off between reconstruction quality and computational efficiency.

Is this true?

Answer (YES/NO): NO